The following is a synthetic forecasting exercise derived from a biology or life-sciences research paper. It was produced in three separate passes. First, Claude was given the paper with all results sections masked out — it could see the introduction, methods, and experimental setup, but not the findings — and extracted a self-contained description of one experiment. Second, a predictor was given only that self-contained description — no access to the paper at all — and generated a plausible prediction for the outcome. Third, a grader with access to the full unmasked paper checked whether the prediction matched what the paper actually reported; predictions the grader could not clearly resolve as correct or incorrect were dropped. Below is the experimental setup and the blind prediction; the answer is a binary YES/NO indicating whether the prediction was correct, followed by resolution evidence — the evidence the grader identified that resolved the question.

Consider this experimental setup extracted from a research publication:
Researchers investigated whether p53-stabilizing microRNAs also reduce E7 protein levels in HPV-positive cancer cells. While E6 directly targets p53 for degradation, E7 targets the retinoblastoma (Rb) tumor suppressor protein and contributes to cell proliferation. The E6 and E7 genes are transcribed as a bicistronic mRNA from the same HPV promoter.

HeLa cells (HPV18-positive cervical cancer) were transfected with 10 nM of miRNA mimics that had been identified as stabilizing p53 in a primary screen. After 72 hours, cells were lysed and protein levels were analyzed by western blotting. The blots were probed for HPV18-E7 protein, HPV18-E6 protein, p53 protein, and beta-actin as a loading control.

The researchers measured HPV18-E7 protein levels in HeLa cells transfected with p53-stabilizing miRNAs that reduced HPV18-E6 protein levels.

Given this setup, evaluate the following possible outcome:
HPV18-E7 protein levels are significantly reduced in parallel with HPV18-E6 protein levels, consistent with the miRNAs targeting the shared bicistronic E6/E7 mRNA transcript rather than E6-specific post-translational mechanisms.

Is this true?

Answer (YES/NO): YES